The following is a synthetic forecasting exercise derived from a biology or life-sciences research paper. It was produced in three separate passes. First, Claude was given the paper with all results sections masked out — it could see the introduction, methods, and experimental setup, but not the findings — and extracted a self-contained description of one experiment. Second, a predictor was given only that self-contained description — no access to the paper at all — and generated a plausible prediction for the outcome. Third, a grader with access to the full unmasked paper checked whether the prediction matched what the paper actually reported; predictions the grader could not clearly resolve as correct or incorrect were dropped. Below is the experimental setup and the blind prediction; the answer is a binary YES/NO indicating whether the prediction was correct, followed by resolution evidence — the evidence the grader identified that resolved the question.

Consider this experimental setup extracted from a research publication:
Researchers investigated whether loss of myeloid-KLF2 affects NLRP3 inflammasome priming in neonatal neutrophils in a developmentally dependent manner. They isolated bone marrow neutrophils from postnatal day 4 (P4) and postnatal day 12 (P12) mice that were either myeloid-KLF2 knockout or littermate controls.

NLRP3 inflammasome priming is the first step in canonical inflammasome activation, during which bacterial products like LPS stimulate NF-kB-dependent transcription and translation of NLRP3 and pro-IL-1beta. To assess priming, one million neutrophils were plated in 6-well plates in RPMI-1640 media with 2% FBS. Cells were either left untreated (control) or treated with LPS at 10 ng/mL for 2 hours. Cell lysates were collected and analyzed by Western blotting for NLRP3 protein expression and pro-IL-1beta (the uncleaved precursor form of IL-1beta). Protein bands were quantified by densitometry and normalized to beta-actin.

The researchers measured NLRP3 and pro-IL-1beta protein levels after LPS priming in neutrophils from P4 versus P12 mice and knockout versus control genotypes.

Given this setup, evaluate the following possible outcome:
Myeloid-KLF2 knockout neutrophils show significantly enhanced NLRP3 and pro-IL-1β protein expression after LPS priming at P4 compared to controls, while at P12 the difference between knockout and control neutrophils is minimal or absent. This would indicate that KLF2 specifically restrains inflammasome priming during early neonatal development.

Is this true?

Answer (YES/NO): NO